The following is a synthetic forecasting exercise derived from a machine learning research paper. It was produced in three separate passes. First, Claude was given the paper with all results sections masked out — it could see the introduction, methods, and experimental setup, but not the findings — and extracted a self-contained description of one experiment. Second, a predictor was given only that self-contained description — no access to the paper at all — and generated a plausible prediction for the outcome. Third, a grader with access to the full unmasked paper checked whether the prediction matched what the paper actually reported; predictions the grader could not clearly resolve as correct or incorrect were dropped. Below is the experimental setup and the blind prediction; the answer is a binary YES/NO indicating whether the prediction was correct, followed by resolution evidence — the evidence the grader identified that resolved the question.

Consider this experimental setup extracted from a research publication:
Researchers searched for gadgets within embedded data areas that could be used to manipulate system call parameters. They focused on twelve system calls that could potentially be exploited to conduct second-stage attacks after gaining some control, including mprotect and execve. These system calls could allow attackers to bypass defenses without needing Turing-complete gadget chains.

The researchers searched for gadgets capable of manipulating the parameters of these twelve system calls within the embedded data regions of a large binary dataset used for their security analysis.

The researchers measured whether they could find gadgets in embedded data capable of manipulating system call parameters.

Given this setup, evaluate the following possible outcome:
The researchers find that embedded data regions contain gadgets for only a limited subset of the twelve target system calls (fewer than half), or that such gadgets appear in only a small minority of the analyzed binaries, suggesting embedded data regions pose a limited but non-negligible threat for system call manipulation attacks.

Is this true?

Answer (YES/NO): NO